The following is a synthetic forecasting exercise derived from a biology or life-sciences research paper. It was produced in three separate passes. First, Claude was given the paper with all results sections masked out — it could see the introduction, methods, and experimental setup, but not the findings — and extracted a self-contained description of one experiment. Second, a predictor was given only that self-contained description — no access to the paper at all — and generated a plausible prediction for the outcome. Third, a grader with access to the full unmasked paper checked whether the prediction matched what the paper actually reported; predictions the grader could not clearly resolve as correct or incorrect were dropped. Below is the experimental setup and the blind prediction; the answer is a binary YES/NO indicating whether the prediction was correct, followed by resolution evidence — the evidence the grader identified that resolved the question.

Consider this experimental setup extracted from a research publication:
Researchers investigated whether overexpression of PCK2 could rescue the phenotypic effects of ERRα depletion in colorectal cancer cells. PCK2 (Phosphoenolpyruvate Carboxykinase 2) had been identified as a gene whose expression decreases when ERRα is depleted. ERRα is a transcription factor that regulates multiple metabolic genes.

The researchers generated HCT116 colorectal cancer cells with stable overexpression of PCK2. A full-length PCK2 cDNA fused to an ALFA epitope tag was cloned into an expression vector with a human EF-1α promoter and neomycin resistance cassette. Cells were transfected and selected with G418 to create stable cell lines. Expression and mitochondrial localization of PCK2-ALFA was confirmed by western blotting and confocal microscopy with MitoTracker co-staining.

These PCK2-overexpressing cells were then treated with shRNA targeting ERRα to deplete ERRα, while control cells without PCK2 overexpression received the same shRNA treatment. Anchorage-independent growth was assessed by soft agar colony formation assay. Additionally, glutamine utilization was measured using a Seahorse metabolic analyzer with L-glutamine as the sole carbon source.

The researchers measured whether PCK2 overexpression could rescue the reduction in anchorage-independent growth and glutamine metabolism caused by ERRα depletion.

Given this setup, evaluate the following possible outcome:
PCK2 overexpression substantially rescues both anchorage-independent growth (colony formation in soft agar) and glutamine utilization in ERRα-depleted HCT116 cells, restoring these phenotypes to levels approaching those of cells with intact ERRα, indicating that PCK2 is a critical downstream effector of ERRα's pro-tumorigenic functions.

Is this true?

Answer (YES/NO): NO